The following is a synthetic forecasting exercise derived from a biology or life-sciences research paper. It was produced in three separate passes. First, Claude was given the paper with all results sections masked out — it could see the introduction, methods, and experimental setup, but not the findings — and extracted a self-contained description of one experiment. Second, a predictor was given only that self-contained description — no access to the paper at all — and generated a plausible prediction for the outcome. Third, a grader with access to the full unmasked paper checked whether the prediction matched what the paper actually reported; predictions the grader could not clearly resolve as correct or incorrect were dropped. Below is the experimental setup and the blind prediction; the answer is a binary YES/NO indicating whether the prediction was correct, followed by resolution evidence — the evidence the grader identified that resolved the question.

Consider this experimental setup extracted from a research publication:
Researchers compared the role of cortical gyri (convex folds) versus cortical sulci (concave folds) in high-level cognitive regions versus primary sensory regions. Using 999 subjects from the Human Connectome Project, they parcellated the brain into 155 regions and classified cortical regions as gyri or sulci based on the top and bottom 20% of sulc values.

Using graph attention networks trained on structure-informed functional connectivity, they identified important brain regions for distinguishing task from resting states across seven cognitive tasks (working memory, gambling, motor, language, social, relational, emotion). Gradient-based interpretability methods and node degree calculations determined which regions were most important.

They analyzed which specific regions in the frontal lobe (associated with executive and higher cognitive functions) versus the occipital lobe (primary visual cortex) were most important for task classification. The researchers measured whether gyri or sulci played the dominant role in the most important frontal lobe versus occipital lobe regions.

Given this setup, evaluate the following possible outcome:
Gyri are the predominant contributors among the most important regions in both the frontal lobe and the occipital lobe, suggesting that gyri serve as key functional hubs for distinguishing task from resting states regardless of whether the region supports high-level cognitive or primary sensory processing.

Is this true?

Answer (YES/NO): NO